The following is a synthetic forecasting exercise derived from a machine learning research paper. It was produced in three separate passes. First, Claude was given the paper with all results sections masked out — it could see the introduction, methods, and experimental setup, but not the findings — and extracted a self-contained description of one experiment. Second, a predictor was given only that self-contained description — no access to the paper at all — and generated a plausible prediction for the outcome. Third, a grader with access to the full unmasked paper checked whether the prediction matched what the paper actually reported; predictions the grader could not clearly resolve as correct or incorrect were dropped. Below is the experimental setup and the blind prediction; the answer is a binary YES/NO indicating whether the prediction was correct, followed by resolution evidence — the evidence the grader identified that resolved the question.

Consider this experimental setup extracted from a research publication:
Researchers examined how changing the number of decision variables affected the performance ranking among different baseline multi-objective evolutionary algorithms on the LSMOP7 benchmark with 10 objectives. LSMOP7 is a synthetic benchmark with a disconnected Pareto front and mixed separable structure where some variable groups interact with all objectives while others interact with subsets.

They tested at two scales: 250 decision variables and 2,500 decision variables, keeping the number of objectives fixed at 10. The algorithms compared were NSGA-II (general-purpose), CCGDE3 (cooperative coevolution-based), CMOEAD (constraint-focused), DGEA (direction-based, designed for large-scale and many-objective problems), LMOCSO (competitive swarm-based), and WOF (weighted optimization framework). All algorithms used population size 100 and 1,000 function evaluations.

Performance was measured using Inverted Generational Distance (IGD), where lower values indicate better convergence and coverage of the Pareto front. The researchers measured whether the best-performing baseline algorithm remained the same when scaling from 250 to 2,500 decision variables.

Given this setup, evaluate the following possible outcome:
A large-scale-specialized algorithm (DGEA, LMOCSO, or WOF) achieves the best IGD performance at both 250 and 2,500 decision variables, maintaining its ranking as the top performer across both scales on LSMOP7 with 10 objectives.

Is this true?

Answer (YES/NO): NO